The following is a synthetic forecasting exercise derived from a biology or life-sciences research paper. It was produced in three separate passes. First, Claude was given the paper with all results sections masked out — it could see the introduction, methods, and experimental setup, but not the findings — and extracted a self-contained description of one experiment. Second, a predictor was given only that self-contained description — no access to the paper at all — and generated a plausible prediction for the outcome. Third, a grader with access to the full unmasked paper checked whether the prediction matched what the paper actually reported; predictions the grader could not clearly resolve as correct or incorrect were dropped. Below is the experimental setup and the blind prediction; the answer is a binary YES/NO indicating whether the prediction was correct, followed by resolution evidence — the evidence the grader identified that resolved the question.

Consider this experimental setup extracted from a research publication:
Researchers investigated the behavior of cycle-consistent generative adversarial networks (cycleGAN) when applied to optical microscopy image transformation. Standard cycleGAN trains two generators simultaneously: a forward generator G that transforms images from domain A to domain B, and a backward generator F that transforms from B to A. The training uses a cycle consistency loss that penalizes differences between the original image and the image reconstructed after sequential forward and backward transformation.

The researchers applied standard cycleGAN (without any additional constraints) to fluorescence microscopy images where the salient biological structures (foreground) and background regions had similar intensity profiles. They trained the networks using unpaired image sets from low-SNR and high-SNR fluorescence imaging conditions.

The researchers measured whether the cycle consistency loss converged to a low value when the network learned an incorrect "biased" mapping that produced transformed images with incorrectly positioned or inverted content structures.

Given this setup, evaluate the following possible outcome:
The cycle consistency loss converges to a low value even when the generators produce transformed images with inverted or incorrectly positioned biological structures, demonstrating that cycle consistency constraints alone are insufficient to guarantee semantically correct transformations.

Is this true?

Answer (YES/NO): YES